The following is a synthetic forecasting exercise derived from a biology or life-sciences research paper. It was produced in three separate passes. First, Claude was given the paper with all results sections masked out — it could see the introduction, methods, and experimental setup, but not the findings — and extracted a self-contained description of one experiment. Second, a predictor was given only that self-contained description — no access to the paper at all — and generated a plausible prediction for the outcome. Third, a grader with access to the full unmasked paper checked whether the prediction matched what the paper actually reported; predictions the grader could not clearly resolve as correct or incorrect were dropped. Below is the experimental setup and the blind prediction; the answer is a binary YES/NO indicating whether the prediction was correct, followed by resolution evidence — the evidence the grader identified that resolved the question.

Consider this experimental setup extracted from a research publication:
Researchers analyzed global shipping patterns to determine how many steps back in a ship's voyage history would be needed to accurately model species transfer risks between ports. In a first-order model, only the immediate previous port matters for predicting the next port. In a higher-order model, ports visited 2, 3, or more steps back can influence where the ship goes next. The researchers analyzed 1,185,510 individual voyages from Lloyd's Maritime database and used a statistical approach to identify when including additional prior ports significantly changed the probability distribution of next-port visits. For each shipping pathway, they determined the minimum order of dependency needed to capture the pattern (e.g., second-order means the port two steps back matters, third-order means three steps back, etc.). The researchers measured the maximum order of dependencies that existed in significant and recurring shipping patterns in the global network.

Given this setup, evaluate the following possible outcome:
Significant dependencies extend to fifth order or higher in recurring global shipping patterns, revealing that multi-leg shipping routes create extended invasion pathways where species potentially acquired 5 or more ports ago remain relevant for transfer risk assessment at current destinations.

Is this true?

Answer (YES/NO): YES